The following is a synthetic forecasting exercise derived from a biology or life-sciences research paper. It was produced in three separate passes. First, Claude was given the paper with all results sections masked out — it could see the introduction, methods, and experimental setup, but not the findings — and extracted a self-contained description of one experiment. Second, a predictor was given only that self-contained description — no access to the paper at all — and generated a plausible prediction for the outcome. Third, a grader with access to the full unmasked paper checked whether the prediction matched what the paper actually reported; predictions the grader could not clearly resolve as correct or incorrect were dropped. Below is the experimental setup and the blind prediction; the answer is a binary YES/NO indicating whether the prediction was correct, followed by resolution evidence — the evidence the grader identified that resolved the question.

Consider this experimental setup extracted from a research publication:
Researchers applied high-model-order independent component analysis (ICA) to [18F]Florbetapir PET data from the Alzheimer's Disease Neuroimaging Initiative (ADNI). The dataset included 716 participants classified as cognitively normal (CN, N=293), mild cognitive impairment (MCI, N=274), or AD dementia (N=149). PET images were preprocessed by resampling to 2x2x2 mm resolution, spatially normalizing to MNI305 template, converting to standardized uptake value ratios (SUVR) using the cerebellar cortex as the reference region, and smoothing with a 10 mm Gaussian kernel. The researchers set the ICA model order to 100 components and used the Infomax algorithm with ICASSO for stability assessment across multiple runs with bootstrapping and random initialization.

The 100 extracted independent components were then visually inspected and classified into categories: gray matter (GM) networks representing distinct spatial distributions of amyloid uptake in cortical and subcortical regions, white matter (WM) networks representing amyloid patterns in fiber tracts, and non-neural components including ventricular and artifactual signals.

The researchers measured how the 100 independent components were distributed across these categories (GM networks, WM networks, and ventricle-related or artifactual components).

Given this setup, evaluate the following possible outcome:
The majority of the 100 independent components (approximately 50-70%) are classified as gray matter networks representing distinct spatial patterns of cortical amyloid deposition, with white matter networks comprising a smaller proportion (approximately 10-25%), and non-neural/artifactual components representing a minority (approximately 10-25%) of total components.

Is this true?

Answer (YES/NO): NO